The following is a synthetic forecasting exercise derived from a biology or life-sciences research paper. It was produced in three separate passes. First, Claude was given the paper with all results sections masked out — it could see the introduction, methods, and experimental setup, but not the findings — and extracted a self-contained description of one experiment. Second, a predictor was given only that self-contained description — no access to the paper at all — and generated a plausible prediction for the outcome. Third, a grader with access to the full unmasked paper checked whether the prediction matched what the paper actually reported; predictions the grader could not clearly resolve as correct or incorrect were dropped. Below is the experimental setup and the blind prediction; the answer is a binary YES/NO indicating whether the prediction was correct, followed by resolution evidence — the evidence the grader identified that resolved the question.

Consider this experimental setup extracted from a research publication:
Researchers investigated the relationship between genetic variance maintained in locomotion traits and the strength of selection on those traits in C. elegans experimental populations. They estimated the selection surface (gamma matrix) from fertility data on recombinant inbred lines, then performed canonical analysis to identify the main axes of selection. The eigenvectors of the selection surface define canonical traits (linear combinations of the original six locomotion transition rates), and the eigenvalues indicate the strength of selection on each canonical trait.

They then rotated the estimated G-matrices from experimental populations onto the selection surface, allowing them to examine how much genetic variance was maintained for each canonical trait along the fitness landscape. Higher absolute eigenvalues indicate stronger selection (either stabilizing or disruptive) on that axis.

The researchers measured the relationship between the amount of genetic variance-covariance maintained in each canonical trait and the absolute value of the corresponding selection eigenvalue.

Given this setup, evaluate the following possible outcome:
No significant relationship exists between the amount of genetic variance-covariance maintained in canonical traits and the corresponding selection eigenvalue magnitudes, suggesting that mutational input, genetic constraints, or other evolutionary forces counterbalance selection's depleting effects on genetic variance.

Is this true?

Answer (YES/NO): NO